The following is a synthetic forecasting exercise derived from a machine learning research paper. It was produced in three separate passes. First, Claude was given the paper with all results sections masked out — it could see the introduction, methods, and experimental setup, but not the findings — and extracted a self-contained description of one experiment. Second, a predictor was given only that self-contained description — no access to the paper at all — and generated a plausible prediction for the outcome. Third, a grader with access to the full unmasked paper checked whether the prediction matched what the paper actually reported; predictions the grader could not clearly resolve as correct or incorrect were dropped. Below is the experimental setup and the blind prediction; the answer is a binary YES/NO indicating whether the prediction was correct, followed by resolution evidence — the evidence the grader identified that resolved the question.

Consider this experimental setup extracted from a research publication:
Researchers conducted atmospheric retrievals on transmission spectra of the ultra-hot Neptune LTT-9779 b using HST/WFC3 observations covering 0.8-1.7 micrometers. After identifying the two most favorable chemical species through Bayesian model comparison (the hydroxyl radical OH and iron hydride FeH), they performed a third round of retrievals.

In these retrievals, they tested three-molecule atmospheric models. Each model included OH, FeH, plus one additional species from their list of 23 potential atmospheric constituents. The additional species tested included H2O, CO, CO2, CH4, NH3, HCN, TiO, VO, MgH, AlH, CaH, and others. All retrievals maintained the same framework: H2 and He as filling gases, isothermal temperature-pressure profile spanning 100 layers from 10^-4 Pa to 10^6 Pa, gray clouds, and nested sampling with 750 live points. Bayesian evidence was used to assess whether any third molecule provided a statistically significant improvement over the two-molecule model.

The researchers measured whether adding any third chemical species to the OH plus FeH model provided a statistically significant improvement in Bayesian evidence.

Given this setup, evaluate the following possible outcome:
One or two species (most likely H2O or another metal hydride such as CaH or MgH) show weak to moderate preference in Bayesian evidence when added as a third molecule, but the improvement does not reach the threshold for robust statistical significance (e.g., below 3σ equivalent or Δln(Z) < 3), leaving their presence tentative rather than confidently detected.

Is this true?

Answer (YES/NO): NO